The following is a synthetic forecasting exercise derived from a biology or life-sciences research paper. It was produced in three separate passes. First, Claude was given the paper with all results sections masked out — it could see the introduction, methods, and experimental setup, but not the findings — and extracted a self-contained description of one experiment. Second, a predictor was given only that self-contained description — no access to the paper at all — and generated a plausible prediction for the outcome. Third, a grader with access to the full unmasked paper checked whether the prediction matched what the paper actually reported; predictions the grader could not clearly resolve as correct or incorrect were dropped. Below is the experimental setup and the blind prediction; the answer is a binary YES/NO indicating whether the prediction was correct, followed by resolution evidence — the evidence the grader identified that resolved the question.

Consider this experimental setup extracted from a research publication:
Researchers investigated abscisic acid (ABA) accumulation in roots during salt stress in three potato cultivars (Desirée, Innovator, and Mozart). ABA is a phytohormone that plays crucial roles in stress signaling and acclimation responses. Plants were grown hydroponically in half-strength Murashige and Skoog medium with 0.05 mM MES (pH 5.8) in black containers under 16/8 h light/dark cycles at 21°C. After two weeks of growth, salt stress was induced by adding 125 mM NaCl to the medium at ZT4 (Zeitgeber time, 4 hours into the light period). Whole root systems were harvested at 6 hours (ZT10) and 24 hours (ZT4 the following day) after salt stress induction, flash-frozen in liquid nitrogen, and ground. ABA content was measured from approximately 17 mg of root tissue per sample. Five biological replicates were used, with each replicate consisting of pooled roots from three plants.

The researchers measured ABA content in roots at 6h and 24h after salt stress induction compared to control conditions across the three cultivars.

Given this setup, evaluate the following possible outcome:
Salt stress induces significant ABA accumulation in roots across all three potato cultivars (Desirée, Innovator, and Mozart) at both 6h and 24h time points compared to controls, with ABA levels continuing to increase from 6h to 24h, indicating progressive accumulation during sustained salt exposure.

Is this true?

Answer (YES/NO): NO